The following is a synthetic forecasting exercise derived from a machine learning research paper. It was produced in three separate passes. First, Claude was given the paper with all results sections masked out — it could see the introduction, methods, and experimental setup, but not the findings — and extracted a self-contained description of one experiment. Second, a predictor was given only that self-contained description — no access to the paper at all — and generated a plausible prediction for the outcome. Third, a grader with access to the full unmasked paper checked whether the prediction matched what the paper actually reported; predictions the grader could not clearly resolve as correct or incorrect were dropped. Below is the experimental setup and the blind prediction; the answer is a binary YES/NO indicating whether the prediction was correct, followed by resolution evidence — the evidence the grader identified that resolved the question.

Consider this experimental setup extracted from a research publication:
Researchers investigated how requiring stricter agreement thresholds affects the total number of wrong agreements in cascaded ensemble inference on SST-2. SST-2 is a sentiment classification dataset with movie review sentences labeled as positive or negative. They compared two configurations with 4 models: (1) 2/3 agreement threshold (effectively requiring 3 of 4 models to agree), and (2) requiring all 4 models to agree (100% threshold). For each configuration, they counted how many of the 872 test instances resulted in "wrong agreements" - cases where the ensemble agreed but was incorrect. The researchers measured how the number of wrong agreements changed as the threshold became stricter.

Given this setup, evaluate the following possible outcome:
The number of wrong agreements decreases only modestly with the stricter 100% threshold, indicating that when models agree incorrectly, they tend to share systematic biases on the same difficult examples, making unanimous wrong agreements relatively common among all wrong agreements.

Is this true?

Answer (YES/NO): NO